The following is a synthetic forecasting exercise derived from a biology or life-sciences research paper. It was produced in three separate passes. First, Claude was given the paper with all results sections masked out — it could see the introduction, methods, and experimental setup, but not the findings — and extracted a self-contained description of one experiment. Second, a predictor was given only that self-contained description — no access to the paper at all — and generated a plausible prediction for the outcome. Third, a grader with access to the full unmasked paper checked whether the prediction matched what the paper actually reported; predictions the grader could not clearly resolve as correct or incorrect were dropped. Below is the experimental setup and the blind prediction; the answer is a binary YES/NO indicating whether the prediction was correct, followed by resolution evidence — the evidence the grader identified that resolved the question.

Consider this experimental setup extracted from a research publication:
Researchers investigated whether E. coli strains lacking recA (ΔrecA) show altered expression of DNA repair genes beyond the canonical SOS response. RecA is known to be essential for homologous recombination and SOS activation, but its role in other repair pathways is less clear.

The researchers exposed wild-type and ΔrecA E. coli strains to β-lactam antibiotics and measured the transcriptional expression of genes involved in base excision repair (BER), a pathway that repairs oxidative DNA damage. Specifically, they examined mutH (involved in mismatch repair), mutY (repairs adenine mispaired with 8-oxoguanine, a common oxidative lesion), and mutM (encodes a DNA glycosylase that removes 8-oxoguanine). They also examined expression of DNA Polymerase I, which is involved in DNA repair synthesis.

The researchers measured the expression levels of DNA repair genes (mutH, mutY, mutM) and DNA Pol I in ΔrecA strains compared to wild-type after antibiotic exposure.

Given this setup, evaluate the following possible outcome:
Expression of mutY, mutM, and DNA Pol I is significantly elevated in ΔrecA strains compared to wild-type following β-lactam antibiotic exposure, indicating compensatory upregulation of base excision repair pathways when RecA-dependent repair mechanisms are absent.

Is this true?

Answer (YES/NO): NO